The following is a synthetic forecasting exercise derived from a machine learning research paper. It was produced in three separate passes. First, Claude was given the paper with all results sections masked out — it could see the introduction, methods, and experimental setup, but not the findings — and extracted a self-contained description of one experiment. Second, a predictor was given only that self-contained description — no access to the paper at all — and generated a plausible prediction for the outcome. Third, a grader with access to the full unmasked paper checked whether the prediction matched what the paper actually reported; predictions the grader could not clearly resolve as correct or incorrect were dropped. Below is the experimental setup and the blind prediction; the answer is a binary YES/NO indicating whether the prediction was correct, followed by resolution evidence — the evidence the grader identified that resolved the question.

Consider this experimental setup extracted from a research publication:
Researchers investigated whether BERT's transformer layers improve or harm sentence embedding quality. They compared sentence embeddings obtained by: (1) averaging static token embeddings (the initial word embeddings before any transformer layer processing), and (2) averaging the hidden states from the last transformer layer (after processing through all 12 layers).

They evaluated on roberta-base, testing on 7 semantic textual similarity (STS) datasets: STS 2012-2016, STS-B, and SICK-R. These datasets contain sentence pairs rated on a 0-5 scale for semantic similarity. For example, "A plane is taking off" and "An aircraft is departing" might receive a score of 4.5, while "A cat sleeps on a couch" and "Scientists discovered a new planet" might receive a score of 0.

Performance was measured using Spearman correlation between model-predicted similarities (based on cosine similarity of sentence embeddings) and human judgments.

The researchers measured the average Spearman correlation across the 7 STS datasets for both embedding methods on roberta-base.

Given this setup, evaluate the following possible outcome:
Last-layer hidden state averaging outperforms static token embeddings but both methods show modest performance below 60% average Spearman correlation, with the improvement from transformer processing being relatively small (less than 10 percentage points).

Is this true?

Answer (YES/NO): NO